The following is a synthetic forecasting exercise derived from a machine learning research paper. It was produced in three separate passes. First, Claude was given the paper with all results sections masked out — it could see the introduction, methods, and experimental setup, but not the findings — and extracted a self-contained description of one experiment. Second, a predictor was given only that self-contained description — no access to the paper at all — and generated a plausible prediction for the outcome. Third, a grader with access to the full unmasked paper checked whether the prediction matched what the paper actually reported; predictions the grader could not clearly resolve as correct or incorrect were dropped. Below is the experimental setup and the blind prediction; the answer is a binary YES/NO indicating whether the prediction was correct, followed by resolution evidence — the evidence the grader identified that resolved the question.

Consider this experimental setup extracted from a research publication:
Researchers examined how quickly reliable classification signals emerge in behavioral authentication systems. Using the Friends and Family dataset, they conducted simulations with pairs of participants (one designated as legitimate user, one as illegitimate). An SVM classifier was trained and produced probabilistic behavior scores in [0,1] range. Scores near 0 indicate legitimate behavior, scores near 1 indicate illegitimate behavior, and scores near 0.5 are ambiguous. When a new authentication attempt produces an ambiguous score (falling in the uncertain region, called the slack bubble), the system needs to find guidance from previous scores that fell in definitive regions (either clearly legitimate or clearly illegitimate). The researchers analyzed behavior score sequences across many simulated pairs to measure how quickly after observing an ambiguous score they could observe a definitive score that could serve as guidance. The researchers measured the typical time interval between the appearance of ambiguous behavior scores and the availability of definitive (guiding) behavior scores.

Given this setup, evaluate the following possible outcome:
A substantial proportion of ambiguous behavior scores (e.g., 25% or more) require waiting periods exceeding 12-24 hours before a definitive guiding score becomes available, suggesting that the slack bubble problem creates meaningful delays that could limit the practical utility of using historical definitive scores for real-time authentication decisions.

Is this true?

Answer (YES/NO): NO